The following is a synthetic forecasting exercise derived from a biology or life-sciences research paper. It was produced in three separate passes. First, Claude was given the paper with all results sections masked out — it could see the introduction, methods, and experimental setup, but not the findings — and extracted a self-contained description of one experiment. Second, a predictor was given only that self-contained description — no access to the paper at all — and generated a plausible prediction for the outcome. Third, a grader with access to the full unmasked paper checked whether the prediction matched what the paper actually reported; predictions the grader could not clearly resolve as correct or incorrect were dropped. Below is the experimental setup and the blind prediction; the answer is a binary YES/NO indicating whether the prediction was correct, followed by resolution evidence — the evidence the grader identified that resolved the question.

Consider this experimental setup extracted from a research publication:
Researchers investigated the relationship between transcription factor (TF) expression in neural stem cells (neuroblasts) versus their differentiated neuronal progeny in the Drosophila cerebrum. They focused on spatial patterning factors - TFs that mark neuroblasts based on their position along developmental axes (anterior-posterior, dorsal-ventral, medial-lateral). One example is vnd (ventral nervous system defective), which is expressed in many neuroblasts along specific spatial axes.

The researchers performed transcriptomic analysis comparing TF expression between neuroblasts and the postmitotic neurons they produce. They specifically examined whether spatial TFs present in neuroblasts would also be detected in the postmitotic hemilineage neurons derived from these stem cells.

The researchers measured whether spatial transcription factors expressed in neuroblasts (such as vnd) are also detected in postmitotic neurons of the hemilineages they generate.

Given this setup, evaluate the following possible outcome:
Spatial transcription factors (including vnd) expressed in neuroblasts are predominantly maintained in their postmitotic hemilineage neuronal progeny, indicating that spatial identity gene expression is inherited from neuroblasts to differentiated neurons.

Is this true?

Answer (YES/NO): NO